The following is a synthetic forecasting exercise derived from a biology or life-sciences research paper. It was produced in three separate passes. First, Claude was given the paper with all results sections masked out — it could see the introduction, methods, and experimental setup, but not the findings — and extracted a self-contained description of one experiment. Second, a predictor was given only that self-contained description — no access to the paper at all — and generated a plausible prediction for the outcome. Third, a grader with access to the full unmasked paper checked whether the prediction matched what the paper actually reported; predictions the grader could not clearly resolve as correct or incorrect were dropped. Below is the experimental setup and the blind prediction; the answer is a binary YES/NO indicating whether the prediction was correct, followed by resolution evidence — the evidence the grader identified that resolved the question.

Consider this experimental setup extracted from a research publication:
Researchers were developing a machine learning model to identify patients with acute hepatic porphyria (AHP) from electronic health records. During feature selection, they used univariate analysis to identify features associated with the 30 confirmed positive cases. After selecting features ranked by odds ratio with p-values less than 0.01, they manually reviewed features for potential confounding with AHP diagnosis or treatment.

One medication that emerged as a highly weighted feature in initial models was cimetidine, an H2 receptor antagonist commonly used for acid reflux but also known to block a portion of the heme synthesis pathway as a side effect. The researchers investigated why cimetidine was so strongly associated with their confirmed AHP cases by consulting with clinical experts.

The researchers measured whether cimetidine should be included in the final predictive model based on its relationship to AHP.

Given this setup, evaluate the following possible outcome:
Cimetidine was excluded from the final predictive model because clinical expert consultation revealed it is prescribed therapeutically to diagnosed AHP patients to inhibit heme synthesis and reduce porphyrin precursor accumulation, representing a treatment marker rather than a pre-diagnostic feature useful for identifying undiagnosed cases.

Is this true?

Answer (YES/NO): YES